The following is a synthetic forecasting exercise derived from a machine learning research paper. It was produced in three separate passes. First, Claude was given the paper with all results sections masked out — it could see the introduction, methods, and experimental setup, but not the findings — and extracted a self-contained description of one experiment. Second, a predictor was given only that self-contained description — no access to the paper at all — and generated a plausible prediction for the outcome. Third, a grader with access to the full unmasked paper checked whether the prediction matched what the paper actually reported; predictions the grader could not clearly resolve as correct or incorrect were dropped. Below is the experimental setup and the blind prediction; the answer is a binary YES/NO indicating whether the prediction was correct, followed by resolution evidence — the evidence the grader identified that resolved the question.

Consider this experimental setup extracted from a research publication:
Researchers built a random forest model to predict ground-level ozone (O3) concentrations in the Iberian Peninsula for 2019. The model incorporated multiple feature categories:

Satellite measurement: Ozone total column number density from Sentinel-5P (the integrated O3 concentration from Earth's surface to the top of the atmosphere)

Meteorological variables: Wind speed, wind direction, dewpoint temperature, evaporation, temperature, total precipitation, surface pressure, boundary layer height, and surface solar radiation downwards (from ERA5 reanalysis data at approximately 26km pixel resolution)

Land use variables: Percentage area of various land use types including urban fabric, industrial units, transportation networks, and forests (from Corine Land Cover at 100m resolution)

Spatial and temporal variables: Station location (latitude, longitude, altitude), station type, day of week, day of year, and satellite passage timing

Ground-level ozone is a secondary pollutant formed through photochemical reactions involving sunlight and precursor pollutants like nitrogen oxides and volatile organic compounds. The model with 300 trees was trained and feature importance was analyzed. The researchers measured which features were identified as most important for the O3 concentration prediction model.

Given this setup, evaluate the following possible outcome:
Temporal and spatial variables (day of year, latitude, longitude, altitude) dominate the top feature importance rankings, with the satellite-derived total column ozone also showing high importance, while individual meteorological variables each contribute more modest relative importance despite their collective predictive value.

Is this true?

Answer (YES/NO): NO